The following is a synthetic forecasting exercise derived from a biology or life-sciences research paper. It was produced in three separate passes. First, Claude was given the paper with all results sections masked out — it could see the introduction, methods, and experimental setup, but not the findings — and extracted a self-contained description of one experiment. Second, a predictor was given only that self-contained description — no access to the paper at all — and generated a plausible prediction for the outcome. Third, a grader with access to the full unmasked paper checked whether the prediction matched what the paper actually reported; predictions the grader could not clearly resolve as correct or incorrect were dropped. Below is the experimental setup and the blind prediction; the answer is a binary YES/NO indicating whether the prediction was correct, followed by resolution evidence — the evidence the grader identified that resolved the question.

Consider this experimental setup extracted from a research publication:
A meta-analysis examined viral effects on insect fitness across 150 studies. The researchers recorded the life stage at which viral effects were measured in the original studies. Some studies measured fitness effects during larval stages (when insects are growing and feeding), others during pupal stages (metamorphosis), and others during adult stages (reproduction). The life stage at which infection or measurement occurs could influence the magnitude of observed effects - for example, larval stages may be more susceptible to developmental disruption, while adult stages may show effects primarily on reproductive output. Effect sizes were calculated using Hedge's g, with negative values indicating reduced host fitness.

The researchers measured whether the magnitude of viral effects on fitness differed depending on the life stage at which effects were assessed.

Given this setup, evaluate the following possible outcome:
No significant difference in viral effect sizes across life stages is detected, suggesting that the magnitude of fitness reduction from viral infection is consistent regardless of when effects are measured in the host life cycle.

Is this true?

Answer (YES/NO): NO